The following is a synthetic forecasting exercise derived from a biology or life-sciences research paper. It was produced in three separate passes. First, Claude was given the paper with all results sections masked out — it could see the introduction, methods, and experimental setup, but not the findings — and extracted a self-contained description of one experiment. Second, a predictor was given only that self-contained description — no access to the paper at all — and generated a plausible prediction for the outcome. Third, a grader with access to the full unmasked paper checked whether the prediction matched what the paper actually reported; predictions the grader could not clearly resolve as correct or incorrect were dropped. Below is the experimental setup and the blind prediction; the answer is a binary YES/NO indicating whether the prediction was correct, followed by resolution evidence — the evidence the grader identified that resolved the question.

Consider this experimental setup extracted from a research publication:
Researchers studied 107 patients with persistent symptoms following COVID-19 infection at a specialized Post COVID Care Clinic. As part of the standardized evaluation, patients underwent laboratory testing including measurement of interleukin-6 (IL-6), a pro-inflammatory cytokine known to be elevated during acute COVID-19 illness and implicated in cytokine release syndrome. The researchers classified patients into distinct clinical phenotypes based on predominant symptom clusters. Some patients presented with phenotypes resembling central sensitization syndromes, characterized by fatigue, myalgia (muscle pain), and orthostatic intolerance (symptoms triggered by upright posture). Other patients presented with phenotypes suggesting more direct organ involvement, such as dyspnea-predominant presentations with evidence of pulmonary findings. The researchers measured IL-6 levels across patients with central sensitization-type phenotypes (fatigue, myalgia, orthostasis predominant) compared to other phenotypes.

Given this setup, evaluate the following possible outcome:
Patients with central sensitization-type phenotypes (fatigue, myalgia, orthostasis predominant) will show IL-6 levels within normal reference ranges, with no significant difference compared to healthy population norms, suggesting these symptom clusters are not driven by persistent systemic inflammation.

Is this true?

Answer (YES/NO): NO